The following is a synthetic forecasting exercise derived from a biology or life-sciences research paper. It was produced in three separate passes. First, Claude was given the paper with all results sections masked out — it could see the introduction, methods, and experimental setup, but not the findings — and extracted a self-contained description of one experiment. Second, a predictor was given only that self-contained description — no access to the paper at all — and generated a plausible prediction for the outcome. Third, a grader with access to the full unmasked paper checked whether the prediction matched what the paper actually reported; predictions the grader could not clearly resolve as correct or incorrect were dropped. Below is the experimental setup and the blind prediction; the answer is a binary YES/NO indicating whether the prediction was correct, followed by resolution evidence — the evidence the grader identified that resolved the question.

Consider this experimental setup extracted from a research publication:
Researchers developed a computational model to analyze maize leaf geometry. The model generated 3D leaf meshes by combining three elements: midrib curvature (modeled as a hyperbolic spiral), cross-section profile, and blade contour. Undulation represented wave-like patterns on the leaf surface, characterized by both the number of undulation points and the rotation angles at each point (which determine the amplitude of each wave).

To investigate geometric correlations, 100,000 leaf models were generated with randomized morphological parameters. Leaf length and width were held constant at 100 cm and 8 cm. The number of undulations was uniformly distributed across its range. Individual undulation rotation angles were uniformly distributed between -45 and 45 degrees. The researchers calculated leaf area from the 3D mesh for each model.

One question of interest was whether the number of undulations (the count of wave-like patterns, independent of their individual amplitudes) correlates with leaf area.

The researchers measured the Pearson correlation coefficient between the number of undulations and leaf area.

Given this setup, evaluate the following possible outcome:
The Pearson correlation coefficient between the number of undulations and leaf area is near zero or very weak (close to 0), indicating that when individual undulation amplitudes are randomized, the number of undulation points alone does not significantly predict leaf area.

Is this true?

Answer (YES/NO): NO